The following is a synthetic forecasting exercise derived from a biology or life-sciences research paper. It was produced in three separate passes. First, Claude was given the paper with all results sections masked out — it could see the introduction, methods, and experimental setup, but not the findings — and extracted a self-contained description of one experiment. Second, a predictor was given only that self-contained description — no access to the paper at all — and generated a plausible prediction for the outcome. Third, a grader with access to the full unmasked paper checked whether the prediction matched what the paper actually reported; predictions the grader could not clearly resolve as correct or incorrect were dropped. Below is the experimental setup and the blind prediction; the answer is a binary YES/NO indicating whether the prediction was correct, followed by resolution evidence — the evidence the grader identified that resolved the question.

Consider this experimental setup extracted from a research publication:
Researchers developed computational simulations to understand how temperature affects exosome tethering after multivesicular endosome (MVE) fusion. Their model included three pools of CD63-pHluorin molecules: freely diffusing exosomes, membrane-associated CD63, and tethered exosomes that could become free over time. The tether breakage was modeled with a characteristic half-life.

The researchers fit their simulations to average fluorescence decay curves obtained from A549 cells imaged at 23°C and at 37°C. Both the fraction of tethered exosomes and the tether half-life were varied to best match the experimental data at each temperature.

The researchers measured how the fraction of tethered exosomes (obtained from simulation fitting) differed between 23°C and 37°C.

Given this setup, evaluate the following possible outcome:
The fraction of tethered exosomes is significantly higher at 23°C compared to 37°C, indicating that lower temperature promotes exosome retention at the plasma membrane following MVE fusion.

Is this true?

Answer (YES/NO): YES